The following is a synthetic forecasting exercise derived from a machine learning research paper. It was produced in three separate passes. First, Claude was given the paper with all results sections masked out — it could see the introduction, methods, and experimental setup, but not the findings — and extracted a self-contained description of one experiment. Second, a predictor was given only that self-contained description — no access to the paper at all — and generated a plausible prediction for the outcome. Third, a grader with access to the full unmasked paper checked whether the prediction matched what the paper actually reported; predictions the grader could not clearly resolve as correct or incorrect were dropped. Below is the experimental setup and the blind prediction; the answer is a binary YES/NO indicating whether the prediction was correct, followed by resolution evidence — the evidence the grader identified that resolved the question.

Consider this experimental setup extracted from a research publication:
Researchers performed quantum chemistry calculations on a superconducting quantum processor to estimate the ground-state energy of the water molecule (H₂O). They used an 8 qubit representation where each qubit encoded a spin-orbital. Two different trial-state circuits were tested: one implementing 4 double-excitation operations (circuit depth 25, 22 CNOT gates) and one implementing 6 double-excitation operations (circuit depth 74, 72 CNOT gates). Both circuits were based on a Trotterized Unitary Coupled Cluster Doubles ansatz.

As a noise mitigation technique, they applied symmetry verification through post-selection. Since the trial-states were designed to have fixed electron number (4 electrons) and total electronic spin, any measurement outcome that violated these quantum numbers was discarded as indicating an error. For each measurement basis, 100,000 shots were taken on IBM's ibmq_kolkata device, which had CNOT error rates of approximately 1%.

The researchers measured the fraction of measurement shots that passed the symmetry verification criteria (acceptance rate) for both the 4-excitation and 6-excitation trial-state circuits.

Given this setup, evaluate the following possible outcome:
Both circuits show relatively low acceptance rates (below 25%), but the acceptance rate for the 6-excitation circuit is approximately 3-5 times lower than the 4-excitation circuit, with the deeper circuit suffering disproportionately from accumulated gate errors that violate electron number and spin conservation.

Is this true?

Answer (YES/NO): NO